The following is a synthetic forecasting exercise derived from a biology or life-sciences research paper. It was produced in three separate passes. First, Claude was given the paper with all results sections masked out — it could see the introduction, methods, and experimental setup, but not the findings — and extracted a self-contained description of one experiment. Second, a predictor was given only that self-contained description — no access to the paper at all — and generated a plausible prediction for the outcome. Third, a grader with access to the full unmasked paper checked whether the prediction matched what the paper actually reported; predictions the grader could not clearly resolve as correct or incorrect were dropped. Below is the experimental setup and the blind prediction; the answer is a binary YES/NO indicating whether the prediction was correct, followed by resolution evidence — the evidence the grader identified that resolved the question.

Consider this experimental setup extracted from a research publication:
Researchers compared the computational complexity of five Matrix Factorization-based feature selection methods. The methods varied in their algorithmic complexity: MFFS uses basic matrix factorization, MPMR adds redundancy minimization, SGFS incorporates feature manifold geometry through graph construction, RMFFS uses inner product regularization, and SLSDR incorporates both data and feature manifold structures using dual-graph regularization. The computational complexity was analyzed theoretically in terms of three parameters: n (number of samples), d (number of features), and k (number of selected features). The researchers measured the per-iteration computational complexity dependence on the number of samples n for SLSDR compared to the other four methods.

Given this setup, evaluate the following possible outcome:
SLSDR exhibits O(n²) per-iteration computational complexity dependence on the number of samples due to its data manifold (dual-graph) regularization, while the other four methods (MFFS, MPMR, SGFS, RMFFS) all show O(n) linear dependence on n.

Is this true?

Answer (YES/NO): NO